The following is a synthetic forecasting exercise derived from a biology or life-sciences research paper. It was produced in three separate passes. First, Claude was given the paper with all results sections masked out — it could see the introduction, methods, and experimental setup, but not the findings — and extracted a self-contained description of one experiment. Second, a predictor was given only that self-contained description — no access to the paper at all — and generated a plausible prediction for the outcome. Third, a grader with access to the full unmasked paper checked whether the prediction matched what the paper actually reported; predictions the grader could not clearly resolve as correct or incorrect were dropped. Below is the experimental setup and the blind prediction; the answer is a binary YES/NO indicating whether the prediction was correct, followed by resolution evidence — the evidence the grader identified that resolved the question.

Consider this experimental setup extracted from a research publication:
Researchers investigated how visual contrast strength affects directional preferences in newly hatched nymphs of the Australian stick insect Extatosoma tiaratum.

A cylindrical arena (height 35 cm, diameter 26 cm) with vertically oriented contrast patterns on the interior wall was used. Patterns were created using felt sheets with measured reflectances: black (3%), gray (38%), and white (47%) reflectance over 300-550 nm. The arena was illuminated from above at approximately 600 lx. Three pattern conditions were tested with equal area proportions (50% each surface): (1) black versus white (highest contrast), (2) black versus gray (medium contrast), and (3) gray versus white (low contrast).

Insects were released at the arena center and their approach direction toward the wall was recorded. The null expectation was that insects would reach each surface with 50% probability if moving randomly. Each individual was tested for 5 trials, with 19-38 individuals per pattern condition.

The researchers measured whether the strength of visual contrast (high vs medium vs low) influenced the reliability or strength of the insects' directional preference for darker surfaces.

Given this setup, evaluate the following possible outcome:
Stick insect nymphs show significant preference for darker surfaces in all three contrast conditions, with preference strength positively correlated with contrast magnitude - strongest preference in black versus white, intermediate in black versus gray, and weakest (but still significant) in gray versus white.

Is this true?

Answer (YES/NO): NO